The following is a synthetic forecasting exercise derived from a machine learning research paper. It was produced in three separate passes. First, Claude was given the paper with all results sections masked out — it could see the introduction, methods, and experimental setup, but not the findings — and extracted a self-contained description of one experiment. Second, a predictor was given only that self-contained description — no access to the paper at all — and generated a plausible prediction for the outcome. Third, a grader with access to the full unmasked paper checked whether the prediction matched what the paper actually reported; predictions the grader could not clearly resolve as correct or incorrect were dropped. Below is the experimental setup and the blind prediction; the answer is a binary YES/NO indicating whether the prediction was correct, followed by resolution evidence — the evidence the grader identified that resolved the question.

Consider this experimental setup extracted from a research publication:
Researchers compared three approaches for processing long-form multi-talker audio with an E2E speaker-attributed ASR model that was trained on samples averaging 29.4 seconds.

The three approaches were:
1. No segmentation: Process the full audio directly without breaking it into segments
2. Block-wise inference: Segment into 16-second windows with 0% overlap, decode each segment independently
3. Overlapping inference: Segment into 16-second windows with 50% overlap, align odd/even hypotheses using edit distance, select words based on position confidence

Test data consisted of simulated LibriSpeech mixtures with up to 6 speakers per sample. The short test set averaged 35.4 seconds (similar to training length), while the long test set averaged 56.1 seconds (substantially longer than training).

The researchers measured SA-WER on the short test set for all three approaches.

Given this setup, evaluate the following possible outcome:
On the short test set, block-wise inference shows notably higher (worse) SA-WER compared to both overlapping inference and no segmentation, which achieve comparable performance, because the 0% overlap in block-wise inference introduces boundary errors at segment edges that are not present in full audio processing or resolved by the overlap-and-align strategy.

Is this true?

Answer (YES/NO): NO